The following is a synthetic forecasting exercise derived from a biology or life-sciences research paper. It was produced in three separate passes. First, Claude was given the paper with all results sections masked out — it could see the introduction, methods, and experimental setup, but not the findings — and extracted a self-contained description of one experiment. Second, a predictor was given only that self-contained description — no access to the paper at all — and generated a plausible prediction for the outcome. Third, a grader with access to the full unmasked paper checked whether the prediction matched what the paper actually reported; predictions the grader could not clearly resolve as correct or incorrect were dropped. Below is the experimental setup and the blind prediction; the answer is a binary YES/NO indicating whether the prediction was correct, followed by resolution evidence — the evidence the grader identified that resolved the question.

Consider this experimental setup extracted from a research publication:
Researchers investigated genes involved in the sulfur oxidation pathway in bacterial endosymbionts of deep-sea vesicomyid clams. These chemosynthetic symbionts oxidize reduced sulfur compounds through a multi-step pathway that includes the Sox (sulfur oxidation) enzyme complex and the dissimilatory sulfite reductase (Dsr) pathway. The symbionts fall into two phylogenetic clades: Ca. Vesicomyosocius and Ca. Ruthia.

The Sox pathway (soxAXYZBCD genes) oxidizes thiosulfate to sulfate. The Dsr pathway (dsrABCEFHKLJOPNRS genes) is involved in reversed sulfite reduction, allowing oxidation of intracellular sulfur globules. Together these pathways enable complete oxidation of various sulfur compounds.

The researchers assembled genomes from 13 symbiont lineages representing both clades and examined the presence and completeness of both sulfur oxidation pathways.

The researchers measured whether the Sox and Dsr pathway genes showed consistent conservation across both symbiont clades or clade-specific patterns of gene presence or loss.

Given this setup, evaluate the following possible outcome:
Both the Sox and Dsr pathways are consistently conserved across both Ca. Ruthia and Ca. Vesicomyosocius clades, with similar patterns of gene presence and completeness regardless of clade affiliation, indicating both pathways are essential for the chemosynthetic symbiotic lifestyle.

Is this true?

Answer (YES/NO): YES